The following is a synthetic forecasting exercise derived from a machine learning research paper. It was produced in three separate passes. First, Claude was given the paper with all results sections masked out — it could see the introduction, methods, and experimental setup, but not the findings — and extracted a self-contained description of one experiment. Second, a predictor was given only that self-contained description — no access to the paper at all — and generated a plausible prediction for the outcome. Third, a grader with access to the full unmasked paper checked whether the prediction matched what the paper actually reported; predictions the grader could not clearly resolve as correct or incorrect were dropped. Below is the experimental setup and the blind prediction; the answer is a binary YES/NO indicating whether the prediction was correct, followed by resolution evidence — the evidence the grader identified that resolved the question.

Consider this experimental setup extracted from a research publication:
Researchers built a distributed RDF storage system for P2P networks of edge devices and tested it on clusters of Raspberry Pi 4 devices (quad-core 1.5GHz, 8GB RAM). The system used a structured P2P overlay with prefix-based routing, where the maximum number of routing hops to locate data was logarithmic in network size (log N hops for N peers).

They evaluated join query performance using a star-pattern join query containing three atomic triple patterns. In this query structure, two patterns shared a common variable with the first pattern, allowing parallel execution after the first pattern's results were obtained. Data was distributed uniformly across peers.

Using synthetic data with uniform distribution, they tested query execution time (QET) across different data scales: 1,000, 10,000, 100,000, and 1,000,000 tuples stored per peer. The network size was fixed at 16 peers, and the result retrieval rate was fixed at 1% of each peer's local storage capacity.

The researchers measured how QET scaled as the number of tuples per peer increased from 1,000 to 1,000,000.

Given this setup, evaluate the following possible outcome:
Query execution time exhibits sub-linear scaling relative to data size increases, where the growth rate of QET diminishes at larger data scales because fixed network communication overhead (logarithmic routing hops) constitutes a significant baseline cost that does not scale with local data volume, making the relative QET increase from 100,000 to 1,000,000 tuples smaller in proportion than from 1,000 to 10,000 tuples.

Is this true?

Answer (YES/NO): NO